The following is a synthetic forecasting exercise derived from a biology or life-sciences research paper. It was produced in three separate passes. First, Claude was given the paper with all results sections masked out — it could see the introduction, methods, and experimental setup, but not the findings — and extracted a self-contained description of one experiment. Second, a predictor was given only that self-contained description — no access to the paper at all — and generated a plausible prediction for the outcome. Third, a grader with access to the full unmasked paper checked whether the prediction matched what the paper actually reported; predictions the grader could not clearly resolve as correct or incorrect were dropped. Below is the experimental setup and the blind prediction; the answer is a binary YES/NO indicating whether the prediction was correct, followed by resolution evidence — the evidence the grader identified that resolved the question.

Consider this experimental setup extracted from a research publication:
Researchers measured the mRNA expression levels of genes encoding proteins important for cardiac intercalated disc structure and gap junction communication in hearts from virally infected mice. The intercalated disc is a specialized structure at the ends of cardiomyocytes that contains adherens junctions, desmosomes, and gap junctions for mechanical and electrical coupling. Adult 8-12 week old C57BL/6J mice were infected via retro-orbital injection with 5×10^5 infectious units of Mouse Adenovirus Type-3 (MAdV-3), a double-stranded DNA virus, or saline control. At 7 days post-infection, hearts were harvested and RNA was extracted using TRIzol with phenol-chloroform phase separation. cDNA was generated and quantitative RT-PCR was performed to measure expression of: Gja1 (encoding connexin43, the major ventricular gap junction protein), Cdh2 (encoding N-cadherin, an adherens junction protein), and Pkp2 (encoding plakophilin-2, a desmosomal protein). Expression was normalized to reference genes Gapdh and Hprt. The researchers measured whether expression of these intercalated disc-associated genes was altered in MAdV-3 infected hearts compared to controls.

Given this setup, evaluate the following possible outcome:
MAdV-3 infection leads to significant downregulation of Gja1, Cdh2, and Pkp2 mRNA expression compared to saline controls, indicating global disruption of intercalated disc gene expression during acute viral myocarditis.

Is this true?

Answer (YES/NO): NO